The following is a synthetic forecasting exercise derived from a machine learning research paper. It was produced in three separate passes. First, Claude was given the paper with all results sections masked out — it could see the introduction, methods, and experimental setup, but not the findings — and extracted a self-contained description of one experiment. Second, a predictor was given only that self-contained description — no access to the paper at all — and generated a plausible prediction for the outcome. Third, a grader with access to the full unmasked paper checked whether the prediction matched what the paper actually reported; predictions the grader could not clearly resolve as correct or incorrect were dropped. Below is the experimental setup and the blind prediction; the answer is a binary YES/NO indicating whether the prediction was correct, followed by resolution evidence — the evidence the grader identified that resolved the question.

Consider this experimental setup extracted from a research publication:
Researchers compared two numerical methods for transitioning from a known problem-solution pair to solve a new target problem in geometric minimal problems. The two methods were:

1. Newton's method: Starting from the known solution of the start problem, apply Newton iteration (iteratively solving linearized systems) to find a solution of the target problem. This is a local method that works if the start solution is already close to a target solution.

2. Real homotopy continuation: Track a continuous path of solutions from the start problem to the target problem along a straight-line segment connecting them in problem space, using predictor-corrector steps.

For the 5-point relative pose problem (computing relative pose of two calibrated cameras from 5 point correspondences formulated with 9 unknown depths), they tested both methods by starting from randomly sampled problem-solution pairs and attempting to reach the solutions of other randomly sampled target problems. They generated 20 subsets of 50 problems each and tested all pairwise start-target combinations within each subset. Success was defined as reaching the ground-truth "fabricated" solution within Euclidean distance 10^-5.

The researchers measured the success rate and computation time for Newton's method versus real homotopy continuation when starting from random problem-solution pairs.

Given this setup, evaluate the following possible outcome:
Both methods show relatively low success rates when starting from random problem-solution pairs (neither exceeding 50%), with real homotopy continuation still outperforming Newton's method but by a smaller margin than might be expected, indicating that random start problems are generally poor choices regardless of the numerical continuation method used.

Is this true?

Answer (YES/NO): NO